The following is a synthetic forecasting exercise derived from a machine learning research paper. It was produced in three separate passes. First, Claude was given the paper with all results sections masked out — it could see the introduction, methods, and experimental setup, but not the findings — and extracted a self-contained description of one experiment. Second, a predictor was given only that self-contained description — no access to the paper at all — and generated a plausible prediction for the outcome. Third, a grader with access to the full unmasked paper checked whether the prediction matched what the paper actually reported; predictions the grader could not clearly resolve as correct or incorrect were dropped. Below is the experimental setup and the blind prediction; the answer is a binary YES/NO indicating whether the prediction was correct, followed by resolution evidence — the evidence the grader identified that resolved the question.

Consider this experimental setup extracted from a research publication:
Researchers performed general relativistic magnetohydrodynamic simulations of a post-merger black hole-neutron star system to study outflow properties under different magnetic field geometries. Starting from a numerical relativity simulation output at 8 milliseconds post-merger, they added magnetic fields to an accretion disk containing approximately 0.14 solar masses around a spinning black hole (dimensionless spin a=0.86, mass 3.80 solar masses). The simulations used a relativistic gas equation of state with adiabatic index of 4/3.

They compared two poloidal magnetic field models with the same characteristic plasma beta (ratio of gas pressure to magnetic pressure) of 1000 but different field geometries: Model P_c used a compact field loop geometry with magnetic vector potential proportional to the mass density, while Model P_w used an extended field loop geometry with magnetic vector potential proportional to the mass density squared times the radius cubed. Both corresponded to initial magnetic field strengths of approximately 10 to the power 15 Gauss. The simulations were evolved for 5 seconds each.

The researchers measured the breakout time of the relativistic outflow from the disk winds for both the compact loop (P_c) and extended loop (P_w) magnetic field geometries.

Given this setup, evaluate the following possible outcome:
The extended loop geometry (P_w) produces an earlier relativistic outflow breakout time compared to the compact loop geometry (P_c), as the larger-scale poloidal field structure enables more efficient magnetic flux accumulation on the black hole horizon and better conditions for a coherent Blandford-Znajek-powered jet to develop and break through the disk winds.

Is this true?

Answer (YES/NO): NO